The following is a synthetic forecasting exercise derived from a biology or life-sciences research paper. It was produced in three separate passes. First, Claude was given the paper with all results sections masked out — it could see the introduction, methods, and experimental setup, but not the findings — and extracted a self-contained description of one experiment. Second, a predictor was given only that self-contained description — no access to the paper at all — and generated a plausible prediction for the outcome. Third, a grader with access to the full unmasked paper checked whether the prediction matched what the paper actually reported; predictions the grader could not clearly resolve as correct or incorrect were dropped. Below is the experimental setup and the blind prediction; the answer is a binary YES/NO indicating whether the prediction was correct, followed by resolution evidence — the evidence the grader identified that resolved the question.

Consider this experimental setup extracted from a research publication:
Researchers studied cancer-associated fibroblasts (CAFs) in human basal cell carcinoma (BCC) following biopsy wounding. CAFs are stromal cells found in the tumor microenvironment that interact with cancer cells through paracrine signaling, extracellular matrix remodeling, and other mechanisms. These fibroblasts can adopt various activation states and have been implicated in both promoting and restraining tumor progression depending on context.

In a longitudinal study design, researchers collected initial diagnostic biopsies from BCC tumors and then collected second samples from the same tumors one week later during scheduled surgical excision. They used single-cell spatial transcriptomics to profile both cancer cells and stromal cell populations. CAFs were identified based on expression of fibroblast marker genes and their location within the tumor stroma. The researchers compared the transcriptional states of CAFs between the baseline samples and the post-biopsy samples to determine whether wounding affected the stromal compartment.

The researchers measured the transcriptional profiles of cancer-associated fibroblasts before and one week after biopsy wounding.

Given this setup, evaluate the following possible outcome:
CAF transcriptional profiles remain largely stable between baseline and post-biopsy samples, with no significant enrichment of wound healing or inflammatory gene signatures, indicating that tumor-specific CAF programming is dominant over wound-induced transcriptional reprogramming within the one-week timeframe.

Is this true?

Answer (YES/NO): NO